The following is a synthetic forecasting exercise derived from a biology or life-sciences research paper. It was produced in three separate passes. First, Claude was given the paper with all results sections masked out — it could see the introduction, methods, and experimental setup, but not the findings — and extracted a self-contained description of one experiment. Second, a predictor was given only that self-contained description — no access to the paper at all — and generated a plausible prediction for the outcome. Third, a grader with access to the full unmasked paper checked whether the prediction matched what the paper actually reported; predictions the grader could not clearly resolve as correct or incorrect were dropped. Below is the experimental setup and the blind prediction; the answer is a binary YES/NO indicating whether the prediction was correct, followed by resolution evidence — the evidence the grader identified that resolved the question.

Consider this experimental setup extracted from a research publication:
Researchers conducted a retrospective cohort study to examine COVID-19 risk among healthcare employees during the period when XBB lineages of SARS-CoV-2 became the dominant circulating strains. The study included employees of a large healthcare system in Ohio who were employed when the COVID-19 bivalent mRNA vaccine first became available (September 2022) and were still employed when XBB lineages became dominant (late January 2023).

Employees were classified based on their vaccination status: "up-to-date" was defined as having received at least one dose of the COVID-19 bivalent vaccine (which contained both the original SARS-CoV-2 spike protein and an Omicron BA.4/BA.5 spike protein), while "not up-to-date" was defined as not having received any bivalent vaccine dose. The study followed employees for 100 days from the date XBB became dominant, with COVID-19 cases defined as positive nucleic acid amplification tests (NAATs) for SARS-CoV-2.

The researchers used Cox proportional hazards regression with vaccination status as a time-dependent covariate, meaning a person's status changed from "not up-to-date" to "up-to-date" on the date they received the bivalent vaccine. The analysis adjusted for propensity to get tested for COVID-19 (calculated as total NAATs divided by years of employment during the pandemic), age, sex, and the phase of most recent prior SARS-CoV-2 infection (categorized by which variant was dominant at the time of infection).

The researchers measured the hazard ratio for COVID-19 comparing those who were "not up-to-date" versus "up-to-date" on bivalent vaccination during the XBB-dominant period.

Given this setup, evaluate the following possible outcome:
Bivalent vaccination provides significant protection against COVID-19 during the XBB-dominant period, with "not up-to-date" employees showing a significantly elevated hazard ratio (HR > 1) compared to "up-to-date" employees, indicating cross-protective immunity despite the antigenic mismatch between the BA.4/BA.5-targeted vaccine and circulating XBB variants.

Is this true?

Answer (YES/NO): NO